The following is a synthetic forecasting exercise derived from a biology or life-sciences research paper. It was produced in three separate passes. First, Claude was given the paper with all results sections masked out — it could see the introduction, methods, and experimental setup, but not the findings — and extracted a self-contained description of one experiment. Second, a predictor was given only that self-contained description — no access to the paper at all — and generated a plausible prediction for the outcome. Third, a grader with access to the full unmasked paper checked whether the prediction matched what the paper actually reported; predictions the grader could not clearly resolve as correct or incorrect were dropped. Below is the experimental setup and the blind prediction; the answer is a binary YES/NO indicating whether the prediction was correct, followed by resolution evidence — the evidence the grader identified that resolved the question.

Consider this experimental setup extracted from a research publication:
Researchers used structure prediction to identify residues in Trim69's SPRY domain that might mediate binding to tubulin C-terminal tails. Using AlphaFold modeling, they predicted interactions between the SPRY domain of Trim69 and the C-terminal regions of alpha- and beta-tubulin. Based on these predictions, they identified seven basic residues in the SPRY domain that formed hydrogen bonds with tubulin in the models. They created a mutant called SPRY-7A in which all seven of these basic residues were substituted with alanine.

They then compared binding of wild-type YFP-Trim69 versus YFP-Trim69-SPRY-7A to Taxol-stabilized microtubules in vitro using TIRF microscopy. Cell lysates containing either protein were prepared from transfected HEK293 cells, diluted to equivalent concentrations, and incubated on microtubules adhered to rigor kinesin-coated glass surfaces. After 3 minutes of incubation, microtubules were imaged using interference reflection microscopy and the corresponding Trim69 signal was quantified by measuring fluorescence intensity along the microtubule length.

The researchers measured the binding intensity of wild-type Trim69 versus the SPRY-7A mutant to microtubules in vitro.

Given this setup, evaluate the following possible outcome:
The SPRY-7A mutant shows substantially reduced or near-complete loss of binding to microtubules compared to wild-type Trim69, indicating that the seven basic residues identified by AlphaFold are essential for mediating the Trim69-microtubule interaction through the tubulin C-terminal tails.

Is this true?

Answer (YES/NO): YES